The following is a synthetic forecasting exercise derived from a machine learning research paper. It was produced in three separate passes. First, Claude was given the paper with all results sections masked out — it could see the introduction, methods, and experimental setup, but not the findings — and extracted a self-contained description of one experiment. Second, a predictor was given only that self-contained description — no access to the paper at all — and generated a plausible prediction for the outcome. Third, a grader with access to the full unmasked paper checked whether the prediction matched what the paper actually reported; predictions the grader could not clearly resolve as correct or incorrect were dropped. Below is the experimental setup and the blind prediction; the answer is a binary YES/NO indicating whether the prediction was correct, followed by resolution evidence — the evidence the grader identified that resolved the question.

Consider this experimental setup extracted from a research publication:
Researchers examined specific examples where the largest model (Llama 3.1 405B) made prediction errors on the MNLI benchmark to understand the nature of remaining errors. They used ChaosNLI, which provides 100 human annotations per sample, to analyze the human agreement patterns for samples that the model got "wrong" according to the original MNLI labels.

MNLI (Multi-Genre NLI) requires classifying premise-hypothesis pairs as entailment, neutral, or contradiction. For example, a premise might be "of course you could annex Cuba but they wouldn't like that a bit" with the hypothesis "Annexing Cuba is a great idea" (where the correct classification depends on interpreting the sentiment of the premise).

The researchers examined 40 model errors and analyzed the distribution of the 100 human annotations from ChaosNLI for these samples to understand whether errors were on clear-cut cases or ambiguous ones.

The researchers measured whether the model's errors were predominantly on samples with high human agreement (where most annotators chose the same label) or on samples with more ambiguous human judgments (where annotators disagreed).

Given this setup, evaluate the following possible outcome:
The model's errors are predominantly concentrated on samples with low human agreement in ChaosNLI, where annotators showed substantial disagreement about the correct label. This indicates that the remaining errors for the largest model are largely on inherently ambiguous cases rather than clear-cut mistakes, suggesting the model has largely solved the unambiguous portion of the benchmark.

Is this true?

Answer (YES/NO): YES